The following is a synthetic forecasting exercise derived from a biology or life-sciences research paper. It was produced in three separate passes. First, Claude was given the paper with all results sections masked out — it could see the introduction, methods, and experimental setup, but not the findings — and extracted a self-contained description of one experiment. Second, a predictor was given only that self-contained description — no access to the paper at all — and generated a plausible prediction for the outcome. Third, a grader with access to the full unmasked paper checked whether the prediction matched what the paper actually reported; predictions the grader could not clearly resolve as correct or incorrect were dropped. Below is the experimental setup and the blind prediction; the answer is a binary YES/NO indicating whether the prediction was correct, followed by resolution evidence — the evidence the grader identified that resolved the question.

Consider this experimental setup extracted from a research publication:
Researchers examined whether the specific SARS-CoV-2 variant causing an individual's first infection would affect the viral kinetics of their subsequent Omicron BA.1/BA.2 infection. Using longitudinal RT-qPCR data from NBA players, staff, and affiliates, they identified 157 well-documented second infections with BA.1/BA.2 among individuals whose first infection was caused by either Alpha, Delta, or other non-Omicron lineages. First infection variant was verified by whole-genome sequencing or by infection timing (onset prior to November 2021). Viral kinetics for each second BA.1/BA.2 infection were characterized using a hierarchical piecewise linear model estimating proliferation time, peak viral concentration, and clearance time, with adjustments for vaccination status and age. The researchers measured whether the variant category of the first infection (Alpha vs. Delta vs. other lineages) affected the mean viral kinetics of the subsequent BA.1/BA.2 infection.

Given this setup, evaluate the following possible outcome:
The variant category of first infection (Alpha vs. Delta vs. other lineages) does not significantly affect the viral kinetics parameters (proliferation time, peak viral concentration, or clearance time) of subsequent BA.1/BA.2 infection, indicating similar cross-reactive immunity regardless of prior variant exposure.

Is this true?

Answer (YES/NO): YES